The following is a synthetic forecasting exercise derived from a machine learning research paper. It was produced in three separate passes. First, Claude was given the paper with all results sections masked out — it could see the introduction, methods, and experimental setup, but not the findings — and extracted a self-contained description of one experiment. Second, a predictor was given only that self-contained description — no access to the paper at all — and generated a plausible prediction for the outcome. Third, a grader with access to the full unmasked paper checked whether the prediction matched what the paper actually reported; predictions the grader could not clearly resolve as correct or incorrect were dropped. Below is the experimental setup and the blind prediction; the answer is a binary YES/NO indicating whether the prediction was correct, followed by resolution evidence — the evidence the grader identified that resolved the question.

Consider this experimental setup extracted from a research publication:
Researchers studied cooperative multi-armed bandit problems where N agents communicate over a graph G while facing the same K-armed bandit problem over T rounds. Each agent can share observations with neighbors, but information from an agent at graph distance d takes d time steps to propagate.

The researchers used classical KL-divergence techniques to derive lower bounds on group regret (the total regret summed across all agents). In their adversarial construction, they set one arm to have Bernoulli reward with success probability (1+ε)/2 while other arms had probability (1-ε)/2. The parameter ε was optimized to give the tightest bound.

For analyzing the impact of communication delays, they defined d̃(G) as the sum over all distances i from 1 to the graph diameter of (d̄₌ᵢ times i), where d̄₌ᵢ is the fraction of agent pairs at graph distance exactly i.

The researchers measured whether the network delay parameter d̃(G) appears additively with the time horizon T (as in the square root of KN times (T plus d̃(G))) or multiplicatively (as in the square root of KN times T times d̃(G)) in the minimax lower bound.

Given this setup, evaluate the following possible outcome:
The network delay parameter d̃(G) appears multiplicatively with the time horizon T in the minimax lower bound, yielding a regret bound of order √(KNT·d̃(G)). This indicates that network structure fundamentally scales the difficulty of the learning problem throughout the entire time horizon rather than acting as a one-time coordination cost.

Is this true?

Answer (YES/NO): NO